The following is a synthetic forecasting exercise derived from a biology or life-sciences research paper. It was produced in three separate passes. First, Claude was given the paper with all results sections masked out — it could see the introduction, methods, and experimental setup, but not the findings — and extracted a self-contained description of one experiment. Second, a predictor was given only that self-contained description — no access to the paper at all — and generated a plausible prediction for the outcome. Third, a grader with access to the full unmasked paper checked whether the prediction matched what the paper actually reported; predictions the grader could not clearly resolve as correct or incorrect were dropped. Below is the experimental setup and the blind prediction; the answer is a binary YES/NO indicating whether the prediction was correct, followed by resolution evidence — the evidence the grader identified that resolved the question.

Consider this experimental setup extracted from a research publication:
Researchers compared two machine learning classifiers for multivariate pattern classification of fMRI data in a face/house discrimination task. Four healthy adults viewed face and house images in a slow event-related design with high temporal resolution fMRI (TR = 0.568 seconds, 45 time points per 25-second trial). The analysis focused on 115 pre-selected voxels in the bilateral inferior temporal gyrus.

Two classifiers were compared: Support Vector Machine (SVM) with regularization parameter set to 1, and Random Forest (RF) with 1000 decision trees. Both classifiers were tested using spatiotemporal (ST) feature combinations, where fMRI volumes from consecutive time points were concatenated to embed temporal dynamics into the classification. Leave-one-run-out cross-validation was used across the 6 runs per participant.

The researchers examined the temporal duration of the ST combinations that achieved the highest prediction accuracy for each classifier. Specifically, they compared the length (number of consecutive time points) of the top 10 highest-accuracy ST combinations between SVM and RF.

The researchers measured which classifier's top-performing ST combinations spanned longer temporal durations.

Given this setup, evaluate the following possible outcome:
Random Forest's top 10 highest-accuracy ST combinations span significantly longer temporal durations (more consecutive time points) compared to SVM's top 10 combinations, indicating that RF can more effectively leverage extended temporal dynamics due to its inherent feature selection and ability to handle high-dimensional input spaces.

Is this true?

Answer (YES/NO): YES